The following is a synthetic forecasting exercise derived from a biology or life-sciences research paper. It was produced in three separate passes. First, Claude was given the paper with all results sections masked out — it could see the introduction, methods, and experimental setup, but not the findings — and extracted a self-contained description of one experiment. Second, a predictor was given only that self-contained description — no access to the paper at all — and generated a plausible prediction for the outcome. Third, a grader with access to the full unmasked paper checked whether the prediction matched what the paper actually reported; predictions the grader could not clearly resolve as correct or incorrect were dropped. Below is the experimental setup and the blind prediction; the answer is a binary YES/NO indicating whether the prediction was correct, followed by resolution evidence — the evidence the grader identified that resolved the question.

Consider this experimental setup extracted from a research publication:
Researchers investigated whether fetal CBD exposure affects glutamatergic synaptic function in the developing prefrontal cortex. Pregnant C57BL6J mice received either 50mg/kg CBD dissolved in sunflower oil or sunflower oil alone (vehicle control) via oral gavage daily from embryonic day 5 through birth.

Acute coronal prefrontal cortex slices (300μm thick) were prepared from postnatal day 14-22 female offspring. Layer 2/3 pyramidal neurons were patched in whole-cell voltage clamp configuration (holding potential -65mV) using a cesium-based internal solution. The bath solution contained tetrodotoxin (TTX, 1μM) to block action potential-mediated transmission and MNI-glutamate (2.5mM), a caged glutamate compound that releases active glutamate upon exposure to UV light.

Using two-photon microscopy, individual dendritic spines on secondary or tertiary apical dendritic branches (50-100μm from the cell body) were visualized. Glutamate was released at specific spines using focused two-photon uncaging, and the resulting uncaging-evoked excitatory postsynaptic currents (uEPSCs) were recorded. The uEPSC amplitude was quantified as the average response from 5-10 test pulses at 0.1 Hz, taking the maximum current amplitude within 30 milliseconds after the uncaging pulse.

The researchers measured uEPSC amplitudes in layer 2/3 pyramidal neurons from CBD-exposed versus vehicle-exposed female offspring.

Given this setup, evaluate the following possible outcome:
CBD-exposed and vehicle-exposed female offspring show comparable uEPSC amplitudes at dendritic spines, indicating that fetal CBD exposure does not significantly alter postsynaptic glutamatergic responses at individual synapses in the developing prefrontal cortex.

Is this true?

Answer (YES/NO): NO